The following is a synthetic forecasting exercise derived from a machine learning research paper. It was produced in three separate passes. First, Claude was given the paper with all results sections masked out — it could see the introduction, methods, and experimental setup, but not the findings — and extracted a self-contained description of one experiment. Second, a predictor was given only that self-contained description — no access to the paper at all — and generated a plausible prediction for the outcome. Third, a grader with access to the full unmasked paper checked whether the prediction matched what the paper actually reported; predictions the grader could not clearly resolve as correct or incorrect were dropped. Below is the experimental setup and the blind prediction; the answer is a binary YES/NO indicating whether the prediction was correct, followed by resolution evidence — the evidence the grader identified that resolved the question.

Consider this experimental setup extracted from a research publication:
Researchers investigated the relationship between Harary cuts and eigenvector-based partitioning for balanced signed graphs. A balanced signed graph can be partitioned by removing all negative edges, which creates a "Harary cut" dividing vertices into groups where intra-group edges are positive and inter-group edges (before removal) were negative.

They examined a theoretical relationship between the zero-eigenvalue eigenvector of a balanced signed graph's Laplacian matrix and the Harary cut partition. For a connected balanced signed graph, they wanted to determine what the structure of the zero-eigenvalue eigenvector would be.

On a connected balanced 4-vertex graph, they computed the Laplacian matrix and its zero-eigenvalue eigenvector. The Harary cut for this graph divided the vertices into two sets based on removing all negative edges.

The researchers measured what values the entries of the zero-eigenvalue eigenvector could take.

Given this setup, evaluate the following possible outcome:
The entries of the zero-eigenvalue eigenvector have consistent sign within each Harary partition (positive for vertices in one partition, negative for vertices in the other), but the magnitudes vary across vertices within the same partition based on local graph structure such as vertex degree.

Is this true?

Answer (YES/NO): NO